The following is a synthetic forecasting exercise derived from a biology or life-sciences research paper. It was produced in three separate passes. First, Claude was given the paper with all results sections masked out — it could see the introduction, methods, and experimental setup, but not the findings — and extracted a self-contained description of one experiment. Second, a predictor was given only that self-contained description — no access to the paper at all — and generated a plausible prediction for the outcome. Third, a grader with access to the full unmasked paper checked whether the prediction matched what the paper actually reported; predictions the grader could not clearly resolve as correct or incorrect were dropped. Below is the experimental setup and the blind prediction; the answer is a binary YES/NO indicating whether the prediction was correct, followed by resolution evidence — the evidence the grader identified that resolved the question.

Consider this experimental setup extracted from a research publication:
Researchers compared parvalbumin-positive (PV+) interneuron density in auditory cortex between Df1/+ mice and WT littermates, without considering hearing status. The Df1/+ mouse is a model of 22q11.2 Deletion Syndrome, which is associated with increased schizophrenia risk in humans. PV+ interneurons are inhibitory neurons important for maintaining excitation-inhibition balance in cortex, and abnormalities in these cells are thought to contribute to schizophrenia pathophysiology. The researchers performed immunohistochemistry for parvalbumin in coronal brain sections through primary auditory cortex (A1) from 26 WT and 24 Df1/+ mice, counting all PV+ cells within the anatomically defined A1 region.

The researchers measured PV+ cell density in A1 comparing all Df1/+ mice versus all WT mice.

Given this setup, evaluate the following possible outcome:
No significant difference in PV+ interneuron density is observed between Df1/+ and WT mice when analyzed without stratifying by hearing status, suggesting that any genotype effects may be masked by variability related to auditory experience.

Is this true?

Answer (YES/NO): NO